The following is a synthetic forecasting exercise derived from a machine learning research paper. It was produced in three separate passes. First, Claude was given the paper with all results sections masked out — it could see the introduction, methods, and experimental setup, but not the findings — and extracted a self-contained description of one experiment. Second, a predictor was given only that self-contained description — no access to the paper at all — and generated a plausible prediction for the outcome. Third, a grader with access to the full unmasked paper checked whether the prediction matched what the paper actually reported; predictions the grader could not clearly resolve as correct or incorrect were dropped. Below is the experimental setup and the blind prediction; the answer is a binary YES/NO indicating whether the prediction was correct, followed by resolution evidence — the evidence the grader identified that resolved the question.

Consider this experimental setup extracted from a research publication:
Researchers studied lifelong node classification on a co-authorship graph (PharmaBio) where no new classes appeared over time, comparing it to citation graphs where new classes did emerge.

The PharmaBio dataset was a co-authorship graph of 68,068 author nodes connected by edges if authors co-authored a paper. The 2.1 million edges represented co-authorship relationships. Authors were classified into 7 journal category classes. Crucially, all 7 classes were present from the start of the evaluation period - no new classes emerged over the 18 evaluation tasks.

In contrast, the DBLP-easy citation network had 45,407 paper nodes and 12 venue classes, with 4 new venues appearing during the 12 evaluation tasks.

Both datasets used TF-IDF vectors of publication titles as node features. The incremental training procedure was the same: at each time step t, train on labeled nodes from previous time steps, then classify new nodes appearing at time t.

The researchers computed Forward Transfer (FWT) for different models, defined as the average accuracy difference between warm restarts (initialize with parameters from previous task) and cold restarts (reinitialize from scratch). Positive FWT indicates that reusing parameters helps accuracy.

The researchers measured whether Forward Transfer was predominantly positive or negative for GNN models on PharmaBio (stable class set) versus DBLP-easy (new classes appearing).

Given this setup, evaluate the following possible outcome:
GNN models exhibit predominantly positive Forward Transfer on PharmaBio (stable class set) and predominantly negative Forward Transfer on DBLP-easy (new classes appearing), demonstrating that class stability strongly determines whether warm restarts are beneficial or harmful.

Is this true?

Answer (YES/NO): NO